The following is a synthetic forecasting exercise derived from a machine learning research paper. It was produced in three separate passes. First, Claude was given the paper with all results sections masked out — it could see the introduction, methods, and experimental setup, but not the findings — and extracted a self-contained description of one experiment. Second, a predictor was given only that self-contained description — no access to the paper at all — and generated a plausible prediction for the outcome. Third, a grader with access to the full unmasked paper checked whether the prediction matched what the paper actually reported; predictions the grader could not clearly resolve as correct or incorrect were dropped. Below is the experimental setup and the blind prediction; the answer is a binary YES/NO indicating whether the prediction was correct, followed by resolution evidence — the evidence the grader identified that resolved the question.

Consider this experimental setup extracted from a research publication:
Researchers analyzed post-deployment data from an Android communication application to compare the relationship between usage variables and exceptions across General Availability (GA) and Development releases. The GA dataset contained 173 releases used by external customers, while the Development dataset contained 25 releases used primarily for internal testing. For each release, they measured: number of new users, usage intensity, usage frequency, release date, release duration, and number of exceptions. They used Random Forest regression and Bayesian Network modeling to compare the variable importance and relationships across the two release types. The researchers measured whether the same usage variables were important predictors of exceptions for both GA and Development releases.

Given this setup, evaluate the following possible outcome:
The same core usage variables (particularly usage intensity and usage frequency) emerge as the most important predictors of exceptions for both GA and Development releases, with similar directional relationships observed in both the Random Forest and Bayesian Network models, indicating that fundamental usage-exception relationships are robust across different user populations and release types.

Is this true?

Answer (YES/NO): NO